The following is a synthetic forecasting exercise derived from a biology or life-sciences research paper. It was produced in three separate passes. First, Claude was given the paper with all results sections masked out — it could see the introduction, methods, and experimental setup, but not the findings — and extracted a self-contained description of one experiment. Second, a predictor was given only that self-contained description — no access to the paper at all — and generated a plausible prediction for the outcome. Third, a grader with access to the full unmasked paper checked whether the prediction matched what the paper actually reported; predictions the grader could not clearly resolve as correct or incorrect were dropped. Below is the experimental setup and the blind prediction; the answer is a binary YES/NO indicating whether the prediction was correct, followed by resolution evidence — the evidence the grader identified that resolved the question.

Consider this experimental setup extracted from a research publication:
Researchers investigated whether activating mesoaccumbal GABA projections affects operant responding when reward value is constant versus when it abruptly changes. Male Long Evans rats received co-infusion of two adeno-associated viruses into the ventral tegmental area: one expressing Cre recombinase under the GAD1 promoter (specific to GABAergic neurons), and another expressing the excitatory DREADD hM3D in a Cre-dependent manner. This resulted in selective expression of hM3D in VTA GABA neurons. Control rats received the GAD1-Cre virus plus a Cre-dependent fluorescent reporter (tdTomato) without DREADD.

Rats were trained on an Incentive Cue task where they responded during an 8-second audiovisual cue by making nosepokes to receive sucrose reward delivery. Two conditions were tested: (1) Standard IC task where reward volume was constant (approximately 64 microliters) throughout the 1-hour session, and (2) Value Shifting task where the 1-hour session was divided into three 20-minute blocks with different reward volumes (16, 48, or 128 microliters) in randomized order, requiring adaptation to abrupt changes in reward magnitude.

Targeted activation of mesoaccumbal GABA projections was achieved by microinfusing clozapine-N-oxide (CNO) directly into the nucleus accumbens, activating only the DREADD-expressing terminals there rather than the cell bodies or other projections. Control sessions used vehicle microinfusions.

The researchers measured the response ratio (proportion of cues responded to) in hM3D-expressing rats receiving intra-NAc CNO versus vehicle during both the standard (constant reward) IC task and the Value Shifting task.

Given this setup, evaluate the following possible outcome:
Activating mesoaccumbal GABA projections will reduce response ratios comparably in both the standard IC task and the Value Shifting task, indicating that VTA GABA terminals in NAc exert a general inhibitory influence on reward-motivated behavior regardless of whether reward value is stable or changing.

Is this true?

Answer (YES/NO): NO